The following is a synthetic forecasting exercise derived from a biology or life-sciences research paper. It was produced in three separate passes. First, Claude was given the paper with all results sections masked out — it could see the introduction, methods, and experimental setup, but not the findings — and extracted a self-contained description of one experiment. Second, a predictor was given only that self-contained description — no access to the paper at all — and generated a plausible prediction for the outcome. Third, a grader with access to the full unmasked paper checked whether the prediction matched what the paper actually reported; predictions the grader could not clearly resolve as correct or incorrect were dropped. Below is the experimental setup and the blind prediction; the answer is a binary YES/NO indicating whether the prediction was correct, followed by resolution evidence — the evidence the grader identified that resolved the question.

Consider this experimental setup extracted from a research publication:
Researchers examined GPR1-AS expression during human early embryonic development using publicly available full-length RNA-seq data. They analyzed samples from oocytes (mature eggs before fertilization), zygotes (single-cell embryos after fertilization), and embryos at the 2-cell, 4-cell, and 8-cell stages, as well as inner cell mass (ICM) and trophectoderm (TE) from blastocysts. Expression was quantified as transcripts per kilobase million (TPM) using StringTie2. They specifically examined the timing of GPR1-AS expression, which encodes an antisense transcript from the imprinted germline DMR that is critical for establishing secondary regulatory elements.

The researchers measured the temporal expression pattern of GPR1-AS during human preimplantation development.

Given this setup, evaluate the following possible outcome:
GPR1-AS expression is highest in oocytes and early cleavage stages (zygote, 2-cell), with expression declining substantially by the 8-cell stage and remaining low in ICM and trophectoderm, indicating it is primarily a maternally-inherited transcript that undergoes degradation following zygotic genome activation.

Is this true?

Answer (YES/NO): NO